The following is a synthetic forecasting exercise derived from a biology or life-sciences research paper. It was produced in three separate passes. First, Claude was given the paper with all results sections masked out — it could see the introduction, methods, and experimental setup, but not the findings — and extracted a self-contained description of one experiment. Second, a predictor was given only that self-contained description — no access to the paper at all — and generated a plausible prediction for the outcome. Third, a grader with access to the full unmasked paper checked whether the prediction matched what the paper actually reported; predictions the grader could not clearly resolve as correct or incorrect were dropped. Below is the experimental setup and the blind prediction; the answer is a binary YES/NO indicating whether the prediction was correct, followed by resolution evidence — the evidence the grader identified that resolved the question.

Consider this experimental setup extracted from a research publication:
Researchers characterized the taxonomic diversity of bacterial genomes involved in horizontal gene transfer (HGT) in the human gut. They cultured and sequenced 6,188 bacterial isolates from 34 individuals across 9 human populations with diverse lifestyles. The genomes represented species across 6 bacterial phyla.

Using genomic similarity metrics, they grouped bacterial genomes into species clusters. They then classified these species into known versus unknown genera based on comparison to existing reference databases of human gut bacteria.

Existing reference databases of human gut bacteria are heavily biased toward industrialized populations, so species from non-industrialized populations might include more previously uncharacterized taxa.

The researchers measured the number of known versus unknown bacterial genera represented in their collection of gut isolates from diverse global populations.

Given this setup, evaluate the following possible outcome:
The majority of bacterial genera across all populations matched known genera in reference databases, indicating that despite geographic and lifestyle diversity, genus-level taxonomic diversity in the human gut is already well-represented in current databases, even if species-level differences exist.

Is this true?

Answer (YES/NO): NO